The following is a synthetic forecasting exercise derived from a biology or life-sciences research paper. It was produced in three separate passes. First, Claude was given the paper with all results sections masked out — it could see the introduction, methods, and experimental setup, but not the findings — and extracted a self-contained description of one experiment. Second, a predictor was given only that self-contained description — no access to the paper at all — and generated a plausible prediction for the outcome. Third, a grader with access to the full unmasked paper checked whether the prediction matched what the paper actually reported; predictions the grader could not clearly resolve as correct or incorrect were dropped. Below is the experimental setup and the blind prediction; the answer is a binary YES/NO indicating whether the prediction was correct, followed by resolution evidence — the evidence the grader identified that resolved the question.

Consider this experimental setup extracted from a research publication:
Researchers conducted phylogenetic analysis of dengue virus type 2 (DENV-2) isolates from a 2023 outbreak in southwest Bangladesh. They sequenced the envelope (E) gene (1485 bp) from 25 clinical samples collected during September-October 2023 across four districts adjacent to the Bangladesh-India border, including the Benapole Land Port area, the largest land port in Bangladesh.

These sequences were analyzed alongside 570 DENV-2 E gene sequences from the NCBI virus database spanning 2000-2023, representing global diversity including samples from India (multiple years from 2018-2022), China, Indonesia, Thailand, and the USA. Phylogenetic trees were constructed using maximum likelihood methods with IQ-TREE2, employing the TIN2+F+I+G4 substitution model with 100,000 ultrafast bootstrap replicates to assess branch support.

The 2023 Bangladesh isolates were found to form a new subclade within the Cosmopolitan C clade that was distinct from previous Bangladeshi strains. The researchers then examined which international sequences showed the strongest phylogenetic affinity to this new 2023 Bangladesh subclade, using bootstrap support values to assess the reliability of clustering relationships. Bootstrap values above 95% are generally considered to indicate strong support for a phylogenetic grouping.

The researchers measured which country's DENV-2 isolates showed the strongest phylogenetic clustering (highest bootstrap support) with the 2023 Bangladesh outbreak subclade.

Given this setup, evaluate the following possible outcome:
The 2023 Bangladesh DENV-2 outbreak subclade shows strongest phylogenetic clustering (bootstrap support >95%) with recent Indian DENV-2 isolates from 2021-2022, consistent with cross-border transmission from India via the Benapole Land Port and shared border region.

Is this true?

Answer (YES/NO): YES